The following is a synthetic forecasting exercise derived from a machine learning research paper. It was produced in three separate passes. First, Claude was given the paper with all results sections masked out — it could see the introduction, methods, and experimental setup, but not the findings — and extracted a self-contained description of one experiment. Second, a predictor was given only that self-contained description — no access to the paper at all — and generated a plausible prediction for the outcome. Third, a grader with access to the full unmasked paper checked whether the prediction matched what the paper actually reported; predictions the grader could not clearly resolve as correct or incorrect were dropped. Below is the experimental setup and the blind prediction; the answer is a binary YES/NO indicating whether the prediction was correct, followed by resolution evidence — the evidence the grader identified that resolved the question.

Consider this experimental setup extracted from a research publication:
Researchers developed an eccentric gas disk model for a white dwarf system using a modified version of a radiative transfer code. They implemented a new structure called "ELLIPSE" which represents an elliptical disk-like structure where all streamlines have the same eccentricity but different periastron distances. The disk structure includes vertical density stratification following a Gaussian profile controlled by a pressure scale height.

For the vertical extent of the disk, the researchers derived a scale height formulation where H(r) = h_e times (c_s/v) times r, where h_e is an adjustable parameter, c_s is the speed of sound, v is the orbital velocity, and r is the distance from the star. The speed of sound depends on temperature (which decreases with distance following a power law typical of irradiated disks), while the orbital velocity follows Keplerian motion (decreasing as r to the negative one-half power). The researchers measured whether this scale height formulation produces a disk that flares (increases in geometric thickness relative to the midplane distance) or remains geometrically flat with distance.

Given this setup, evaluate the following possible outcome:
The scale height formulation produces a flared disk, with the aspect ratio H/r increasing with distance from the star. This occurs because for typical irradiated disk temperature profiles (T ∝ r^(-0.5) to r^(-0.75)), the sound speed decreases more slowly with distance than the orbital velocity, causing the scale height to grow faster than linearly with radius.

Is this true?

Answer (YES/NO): YES